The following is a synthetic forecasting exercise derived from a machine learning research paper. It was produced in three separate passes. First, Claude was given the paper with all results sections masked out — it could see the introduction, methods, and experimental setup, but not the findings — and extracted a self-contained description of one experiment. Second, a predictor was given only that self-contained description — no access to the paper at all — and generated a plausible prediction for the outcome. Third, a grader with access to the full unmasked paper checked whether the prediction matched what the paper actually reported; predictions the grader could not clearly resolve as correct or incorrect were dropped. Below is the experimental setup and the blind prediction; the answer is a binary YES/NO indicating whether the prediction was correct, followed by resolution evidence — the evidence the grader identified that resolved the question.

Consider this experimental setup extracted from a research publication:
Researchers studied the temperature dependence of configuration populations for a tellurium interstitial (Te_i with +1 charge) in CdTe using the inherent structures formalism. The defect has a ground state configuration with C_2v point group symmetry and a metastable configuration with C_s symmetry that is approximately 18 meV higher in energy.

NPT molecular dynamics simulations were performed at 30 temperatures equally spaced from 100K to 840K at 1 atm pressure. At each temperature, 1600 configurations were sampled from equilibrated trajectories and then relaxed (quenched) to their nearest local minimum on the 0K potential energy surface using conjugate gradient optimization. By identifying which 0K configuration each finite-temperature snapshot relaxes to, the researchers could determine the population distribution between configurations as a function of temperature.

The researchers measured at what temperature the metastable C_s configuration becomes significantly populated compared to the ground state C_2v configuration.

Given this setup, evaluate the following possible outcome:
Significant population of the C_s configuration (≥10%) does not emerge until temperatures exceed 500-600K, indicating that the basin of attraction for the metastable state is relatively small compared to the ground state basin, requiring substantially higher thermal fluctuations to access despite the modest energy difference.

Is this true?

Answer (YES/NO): NO